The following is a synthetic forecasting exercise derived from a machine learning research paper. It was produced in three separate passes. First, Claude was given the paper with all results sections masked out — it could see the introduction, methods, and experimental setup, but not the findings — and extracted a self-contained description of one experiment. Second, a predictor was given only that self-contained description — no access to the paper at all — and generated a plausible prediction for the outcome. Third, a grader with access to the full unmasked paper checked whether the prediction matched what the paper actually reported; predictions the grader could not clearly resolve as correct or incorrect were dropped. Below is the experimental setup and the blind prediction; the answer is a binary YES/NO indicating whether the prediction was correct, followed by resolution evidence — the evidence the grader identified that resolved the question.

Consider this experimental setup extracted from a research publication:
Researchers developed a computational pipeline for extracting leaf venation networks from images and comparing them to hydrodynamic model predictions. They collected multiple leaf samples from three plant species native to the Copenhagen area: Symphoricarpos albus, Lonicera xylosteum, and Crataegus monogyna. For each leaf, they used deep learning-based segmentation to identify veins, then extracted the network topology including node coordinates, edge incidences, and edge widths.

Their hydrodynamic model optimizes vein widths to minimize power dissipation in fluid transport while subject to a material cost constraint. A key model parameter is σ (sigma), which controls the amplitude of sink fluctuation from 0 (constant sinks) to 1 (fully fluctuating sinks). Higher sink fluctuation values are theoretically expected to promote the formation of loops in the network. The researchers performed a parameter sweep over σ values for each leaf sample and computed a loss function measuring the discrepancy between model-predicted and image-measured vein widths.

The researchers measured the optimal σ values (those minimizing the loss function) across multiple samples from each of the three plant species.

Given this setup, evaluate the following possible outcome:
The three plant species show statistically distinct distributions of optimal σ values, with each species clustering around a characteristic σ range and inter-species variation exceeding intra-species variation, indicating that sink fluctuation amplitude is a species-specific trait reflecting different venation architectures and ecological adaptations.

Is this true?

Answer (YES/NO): YES